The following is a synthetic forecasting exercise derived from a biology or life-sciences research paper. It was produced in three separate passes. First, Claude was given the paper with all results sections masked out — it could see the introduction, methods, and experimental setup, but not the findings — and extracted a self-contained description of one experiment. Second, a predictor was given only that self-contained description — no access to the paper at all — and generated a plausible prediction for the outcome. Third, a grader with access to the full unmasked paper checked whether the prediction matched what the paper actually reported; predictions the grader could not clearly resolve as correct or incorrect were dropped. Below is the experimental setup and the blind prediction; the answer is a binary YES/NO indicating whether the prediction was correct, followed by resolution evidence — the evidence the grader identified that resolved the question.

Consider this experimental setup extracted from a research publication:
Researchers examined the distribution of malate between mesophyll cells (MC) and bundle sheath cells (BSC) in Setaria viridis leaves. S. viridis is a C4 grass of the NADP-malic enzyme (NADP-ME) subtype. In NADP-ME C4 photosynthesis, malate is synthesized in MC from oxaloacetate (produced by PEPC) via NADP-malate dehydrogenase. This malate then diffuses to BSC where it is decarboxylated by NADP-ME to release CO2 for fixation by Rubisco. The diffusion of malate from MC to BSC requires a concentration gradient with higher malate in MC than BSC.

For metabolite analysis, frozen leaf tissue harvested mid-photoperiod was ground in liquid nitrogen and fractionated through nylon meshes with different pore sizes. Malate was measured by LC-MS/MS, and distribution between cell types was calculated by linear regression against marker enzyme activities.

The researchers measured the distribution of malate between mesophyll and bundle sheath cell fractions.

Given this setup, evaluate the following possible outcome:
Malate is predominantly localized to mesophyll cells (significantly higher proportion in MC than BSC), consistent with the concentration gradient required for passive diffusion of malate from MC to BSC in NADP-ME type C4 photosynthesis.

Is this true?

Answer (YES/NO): NO